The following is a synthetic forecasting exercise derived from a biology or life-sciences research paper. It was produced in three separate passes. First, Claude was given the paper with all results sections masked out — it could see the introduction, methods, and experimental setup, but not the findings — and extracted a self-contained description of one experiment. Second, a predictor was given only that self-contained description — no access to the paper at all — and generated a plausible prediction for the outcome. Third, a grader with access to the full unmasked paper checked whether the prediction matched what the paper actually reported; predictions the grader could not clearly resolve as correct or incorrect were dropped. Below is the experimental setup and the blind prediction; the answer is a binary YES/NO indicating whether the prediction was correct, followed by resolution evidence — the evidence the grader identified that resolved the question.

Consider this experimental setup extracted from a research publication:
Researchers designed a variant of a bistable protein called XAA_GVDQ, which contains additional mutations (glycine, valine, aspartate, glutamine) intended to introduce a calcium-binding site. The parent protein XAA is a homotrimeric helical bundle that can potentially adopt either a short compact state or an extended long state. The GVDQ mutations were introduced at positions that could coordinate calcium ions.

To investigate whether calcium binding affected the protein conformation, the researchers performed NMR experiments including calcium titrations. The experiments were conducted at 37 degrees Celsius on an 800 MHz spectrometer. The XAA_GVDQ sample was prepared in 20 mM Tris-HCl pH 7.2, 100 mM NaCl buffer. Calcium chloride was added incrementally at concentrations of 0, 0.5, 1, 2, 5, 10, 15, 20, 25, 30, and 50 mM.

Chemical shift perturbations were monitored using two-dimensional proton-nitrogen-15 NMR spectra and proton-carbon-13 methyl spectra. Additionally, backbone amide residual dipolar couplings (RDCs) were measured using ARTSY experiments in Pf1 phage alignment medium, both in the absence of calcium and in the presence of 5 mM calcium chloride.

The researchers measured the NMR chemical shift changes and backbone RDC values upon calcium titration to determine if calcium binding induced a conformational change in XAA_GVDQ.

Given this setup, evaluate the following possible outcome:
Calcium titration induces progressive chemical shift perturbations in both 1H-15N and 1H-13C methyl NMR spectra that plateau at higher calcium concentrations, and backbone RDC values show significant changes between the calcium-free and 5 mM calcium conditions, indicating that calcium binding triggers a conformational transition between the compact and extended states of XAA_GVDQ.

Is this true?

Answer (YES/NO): NO